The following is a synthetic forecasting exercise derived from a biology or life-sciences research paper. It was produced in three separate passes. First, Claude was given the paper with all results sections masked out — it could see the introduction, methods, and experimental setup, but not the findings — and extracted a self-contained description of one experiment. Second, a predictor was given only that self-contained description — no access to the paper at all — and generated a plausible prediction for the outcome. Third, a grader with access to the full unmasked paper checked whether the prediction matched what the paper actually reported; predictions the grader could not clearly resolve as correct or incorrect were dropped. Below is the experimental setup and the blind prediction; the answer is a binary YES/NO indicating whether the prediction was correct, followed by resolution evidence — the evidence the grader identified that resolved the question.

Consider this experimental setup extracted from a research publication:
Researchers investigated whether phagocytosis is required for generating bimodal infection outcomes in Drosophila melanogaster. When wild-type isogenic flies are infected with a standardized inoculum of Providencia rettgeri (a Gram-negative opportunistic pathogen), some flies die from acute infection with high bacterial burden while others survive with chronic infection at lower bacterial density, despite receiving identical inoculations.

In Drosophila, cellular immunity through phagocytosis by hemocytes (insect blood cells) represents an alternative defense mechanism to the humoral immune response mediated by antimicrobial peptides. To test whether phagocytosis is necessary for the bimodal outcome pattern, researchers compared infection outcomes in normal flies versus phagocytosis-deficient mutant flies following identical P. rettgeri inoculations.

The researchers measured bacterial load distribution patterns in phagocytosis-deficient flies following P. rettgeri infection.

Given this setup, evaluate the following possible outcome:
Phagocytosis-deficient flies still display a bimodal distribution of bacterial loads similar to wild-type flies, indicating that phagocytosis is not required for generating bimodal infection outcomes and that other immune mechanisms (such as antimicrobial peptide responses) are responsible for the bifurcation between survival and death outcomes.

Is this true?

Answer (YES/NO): YES